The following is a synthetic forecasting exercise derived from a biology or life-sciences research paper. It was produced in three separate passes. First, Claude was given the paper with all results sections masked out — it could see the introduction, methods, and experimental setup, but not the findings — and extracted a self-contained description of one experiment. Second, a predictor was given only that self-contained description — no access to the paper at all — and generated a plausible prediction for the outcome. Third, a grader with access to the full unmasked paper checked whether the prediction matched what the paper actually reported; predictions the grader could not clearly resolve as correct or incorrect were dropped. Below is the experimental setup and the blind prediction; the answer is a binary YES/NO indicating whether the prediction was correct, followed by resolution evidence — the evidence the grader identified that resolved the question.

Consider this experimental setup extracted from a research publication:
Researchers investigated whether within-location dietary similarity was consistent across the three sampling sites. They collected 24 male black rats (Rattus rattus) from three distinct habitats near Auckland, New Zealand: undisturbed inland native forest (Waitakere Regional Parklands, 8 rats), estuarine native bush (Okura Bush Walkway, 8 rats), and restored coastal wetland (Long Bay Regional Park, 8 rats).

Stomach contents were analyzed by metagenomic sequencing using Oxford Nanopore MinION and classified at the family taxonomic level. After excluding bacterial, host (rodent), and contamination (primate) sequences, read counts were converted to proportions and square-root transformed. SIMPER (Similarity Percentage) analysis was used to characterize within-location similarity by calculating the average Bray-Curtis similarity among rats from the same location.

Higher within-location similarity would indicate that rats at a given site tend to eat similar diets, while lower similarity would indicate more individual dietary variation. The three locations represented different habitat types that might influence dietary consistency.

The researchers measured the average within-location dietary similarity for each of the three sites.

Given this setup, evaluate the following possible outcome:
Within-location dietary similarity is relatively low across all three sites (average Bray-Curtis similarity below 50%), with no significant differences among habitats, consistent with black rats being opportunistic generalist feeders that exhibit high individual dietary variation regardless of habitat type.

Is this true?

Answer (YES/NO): NO